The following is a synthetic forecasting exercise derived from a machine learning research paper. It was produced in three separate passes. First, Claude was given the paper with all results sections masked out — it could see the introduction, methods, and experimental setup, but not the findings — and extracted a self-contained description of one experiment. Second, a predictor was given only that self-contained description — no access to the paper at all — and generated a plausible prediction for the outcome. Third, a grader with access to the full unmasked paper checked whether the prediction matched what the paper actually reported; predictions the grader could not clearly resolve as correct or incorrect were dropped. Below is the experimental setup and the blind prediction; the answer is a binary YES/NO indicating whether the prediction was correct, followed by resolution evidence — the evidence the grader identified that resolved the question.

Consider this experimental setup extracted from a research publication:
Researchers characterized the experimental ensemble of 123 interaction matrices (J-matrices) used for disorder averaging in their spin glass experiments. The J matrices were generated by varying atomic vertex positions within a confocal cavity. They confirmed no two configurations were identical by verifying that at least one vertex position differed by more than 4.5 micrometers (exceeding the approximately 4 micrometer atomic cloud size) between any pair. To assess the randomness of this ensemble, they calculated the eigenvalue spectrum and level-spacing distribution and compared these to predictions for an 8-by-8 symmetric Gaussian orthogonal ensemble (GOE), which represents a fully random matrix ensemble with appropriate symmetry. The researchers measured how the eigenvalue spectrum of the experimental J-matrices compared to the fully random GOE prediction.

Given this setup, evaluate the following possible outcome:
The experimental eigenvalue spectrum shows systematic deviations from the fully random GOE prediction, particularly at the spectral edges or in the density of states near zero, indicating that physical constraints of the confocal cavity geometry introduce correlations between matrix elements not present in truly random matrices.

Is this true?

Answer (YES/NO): YES